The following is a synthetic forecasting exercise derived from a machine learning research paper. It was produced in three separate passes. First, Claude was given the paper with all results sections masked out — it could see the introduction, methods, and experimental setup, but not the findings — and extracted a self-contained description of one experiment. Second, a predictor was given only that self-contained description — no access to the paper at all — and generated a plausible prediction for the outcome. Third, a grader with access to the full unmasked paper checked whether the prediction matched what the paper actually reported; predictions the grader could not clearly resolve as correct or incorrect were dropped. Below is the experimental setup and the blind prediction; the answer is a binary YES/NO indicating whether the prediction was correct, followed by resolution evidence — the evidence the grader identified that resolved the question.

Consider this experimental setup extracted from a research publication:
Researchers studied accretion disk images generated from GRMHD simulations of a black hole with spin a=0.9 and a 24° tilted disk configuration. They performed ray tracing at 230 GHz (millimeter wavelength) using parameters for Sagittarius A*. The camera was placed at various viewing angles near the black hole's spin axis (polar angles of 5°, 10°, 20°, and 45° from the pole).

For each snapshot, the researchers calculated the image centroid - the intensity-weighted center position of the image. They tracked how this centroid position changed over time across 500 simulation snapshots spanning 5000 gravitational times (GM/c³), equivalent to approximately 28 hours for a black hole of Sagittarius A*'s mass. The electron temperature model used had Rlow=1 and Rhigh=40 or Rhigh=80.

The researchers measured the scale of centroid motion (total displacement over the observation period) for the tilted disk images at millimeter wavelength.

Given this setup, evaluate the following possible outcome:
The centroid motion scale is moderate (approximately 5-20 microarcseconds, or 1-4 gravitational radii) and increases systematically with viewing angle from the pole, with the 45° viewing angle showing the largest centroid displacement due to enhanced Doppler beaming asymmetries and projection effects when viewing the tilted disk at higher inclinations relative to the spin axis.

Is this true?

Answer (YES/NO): NO